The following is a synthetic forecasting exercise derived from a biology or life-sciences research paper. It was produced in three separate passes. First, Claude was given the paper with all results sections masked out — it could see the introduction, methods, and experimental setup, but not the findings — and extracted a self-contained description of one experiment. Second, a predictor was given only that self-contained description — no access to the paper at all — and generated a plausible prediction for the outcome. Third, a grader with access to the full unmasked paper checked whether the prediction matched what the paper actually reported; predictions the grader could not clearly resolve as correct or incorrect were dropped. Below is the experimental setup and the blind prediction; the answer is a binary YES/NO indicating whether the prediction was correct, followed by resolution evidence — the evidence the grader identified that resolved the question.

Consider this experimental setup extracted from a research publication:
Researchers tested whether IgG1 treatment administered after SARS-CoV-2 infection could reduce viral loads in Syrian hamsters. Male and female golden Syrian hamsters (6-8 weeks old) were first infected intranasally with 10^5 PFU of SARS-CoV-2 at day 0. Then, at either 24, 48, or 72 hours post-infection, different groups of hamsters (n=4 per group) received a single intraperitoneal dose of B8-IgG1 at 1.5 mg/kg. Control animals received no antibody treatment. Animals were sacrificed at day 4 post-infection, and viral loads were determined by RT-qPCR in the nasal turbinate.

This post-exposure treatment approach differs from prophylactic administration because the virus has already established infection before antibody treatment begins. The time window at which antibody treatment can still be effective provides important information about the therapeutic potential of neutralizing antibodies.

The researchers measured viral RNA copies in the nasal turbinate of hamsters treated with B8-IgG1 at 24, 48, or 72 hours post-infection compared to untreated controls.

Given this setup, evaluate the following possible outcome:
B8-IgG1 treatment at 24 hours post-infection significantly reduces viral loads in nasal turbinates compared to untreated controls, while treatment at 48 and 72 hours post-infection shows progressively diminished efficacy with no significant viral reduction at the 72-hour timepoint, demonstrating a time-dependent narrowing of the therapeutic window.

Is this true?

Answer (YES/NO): NO